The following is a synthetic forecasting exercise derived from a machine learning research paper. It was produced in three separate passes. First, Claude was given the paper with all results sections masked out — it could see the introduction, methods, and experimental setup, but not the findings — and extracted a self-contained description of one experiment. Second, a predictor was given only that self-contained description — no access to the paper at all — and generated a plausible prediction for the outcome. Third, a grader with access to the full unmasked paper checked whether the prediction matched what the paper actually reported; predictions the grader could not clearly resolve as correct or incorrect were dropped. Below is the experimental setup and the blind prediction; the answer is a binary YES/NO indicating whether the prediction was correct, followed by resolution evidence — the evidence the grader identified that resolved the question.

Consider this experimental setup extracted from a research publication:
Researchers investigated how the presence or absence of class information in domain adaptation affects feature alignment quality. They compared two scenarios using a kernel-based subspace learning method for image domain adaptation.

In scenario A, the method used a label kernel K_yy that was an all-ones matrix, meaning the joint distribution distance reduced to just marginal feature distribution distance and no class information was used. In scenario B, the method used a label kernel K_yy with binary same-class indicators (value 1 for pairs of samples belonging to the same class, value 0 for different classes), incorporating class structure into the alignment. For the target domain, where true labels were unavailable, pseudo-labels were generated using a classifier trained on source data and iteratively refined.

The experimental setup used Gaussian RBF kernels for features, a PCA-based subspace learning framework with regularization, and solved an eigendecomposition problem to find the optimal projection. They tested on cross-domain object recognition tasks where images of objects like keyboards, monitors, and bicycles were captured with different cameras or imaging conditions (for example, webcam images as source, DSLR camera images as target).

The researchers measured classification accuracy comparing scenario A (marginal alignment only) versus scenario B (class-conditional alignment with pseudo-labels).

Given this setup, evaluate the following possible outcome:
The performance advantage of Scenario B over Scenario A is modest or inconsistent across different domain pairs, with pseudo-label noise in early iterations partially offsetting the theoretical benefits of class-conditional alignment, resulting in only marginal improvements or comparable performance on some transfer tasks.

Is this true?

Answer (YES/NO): YES